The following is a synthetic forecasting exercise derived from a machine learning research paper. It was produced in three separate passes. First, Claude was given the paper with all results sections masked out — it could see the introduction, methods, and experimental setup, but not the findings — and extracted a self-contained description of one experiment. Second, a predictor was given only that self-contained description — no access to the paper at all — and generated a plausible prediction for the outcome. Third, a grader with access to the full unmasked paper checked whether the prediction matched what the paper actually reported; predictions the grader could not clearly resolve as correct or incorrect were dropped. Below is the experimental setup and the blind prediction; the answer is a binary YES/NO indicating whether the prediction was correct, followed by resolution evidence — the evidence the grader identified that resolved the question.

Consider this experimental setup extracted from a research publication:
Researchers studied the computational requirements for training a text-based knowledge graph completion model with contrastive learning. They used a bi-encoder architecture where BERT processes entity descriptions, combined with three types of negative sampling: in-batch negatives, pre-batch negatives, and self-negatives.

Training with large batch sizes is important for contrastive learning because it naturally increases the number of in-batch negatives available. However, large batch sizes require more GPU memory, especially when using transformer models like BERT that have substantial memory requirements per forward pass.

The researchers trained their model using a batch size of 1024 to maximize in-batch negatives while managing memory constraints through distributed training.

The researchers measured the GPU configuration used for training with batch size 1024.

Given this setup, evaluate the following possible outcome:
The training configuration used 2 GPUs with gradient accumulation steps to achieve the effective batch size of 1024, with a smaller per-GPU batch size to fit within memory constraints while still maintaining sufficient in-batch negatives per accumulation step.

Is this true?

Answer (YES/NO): NO